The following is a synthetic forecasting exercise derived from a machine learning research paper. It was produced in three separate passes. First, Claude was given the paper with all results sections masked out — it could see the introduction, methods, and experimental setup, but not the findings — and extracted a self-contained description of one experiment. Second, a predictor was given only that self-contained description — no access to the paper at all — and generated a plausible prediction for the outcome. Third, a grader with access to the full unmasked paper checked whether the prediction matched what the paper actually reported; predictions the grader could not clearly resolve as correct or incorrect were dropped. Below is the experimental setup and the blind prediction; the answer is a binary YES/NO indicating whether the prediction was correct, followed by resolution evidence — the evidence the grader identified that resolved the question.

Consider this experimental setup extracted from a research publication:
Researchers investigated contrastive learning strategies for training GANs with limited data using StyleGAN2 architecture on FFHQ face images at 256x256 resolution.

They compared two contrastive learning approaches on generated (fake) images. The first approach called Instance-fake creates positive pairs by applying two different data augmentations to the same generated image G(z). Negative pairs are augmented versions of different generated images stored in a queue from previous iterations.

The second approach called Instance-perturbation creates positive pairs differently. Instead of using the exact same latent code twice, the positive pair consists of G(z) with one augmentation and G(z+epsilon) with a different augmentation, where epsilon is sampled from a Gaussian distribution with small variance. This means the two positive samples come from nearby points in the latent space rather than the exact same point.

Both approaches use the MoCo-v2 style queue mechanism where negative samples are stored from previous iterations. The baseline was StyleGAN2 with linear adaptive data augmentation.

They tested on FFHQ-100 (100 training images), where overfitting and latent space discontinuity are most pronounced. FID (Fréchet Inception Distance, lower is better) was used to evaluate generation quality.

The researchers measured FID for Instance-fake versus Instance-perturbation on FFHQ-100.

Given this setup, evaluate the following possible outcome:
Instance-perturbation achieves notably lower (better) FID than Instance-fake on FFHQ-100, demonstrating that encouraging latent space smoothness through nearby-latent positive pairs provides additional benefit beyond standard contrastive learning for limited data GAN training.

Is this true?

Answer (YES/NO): YES